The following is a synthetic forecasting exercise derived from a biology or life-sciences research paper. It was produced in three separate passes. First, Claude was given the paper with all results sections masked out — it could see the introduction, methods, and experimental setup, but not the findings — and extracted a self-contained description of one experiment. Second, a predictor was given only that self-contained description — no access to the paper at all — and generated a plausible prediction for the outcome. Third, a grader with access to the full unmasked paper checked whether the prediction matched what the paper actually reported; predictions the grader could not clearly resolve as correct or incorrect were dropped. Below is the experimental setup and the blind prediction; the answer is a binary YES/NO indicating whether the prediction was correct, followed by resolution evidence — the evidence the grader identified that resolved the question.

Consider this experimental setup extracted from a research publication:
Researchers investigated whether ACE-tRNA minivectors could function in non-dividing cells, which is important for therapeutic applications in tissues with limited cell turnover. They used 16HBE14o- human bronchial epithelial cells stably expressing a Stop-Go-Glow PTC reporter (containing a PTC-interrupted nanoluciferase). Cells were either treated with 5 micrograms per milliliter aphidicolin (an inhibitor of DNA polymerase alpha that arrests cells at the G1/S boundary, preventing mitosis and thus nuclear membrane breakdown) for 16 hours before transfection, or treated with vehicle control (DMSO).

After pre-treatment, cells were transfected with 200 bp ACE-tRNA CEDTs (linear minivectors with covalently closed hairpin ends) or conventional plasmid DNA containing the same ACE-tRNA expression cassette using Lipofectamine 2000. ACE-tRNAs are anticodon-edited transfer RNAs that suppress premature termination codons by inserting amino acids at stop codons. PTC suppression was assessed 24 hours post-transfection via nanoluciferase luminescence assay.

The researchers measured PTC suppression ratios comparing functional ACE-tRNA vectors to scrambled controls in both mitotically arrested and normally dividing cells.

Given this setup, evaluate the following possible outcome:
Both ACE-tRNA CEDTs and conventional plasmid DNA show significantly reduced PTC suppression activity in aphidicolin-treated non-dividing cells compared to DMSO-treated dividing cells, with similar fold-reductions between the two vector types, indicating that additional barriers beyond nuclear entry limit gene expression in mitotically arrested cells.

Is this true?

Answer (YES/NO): NO